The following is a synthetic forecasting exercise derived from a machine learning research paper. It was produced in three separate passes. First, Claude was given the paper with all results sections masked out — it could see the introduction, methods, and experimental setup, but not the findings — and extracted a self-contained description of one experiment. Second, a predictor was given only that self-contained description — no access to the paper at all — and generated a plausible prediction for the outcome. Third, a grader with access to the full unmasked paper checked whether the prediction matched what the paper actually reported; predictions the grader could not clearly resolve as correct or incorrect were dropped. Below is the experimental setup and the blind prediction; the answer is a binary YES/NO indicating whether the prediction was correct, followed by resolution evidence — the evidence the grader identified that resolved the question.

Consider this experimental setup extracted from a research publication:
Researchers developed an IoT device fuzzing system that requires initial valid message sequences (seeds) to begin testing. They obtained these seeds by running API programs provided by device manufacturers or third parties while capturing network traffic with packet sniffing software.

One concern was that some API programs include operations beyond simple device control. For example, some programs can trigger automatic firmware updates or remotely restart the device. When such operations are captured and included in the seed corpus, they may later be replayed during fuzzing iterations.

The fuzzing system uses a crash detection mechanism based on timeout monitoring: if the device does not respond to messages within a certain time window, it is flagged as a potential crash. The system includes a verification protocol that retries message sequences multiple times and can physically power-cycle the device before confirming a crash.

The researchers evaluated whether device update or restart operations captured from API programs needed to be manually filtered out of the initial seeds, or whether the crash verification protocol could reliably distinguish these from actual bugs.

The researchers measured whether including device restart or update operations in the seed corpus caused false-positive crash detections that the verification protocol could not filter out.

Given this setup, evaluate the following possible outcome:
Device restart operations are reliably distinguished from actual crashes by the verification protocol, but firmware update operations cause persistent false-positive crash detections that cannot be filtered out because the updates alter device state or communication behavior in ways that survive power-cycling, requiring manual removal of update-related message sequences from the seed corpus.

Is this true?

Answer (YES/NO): NO